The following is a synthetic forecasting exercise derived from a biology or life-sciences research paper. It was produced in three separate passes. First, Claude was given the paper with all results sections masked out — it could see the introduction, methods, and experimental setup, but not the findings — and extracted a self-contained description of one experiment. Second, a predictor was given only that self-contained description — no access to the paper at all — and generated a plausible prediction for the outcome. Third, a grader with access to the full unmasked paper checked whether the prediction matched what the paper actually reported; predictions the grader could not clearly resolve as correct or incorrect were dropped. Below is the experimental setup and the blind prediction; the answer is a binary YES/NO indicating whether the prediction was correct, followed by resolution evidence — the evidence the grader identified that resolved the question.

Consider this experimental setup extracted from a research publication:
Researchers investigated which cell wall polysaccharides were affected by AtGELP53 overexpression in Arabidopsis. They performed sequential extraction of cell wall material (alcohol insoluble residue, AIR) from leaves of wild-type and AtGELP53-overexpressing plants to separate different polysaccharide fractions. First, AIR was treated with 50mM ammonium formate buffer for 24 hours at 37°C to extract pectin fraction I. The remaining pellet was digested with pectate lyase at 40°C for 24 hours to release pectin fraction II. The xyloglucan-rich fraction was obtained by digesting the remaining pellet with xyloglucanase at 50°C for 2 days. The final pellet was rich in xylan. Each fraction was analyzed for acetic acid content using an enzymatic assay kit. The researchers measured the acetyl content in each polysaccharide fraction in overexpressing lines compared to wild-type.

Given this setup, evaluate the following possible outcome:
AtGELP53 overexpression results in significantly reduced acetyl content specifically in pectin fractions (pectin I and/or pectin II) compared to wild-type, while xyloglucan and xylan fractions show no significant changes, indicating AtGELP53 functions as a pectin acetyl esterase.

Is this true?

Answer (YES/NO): NO